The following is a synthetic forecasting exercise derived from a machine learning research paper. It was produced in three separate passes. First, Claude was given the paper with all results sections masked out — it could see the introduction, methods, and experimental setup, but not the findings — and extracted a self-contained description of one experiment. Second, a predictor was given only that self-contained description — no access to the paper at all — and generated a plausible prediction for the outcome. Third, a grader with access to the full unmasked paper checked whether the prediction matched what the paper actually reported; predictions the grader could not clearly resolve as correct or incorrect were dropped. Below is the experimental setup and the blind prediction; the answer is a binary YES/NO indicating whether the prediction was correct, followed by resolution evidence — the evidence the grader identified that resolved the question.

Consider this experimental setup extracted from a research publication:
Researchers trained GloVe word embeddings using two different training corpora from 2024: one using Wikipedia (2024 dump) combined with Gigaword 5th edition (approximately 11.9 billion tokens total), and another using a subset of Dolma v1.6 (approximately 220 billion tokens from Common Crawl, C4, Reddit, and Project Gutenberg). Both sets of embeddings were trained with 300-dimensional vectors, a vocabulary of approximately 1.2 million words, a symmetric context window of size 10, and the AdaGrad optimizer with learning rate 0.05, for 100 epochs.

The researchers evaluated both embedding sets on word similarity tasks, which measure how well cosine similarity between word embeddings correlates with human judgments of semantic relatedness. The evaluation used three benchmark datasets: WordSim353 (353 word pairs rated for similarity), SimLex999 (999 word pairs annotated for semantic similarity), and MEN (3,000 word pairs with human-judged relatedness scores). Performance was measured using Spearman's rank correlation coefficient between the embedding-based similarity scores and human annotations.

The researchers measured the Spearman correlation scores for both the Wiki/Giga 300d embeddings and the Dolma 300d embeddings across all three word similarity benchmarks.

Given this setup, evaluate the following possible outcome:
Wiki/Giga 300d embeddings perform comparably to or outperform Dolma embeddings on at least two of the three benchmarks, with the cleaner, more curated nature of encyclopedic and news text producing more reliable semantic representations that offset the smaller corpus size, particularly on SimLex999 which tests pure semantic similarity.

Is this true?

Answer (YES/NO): YES